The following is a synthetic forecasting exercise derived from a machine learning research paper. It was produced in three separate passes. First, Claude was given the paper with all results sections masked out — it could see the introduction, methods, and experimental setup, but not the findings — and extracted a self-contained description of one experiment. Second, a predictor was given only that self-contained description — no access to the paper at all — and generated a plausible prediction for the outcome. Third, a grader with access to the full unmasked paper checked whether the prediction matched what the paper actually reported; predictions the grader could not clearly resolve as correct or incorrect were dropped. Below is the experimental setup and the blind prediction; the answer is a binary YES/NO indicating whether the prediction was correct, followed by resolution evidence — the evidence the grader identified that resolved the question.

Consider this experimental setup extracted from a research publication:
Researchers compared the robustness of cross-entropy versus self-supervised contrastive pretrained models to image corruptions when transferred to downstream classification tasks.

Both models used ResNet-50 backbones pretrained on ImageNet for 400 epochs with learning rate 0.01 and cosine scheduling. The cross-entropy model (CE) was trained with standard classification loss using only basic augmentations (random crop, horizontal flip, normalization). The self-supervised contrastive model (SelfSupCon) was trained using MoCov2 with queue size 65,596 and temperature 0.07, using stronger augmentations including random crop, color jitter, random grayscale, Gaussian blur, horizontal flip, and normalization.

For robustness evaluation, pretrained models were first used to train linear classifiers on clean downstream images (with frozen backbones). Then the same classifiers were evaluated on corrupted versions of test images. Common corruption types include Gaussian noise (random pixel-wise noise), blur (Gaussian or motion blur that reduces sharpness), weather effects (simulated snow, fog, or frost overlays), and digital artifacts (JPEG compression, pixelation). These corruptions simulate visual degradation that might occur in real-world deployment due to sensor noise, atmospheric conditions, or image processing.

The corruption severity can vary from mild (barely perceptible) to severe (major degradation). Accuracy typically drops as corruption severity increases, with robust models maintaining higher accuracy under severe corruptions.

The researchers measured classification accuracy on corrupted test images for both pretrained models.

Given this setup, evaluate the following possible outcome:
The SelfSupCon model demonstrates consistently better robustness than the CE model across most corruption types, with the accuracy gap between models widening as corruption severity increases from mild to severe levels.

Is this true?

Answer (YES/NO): NO